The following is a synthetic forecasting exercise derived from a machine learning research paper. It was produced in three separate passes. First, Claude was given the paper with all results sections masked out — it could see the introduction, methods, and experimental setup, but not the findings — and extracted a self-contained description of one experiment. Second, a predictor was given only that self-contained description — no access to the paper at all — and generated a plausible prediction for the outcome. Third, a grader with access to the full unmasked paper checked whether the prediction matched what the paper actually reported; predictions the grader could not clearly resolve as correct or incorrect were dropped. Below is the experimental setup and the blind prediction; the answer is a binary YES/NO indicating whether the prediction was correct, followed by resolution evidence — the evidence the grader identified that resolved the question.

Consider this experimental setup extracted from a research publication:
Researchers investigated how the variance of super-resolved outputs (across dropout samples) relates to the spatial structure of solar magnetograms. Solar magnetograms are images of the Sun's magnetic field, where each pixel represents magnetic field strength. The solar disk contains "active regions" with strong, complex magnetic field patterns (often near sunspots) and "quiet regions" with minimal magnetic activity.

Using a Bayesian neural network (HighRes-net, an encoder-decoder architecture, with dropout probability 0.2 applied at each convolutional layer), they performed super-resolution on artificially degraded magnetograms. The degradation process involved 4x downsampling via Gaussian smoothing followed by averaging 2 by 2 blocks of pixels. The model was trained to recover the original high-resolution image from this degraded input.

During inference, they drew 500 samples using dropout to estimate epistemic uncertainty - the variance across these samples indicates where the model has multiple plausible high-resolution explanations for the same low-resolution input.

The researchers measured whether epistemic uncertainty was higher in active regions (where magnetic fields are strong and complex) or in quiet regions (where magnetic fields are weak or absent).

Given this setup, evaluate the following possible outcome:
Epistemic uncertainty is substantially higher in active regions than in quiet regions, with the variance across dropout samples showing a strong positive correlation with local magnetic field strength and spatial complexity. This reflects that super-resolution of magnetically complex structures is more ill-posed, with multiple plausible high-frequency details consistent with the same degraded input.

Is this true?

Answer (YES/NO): YES